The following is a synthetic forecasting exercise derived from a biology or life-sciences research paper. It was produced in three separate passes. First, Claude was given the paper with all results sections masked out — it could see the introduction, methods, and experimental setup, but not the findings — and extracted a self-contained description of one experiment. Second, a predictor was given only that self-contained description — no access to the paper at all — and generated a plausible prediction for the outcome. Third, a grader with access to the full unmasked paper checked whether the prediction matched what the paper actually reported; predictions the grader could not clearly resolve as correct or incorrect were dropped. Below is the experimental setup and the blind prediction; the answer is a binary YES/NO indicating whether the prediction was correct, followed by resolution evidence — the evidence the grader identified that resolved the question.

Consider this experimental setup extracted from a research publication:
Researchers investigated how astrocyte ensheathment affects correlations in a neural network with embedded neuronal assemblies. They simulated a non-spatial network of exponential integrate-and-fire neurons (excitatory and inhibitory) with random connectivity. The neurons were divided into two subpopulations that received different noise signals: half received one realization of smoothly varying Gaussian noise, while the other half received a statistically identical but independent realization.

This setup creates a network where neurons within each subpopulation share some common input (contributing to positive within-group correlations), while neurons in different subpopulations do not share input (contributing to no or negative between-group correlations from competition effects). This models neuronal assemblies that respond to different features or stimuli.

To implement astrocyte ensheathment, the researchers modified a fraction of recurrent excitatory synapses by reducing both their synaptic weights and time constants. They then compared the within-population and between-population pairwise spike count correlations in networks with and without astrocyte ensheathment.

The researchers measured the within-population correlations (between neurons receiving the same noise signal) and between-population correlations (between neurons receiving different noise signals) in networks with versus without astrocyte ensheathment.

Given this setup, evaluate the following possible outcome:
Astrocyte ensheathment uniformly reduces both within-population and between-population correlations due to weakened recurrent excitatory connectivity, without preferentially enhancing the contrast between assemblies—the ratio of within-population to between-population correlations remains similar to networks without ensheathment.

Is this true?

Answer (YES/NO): NO